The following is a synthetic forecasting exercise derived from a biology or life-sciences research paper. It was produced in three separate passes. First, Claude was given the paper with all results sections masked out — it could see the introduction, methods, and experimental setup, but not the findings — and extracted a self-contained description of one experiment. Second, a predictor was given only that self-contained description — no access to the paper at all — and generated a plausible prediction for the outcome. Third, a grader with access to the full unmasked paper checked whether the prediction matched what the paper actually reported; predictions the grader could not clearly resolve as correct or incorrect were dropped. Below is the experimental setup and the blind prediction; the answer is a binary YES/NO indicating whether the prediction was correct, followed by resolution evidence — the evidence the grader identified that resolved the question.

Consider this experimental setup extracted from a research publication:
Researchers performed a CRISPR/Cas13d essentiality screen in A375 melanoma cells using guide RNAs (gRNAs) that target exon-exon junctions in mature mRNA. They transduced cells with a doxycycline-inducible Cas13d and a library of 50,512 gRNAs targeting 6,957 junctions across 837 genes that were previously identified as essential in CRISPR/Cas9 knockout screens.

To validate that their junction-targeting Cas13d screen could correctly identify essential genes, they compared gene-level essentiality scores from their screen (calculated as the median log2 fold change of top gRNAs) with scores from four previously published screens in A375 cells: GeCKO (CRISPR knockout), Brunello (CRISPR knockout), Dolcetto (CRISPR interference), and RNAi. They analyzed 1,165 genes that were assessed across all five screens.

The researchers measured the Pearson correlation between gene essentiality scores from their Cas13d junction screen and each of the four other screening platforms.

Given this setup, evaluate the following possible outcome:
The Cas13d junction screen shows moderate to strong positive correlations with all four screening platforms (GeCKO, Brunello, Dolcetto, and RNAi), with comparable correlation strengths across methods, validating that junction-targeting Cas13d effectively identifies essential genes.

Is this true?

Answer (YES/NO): YES